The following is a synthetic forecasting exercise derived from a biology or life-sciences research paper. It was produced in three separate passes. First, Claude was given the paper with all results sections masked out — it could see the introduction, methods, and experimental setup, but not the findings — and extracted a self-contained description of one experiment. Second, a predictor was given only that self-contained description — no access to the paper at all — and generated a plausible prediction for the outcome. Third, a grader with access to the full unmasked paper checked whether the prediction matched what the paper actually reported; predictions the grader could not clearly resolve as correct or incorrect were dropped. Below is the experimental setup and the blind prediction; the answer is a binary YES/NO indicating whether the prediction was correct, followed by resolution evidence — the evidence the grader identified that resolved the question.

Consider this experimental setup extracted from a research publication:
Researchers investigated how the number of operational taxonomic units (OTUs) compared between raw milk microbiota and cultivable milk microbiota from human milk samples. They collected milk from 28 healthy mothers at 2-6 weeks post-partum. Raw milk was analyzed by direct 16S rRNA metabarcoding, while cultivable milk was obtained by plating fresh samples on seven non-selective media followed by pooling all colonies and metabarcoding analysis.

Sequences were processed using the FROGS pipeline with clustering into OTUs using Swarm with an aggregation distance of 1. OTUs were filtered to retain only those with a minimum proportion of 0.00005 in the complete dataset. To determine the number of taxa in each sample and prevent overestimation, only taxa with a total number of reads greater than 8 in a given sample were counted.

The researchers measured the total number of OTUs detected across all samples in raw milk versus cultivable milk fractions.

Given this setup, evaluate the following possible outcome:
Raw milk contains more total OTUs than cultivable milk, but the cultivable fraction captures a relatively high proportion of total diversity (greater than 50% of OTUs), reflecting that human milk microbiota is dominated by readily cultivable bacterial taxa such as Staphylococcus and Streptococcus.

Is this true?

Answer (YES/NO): NO